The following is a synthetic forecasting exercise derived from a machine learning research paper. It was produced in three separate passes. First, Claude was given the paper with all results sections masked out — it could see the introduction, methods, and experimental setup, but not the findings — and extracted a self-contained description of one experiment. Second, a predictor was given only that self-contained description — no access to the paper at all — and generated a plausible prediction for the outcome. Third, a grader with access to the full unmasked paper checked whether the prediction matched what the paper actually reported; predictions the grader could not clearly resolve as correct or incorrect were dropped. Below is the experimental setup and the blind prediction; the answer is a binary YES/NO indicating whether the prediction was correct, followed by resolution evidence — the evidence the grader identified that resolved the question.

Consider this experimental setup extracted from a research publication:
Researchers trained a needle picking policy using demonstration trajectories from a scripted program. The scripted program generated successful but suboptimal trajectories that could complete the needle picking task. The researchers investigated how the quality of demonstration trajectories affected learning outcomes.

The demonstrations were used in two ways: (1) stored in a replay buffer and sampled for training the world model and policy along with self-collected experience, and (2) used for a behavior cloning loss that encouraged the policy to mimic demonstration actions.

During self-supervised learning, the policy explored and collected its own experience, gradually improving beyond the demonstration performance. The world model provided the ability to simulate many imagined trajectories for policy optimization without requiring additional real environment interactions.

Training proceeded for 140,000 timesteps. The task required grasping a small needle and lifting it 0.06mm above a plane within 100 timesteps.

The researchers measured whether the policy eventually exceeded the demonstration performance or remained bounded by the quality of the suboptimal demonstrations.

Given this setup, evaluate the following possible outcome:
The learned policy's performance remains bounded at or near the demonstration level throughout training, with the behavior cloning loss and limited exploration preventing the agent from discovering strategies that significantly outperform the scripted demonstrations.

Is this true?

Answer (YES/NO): NO